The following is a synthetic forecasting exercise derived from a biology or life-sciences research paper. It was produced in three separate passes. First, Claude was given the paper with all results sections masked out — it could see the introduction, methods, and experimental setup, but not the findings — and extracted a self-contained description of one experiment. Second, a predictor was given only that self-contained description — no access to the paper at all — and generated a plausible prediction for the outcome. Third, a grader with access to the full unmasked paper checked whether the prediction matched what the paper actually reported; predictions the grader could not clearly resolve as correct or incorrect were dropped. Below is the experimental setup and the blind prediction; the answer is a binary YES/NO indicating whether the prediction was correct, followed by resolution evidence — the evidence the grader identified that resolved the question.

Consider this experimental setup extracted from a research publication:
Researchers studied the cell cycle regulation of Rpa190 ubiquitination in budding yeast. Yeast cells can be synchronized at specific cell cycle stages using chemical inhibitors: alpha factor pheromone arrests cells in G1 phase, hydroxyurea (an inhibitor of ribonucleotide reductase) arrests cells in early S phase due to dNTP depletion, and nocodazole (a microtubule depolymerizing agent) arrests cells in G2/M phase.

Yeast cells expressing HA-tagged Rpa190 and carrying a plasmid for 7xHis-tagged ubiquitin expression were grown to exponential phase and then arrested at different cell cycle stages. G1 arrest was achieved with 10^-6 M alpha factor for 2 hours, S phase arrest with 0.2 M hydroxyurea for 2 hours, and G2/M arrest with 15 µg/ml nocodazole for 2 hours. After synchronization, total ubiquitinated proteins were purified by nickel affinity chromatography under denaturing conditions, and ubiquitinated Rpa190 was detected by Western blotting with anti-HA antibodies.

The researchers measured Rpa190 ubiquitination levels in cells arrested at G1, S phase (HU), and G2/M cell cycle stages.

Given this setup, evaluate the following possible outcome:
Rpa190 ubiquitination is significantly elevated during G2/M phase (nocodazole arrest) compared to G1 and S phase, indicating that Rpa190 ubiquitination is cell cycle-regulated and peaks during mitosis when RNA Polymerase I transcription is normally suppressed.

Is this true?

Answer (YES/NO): NO